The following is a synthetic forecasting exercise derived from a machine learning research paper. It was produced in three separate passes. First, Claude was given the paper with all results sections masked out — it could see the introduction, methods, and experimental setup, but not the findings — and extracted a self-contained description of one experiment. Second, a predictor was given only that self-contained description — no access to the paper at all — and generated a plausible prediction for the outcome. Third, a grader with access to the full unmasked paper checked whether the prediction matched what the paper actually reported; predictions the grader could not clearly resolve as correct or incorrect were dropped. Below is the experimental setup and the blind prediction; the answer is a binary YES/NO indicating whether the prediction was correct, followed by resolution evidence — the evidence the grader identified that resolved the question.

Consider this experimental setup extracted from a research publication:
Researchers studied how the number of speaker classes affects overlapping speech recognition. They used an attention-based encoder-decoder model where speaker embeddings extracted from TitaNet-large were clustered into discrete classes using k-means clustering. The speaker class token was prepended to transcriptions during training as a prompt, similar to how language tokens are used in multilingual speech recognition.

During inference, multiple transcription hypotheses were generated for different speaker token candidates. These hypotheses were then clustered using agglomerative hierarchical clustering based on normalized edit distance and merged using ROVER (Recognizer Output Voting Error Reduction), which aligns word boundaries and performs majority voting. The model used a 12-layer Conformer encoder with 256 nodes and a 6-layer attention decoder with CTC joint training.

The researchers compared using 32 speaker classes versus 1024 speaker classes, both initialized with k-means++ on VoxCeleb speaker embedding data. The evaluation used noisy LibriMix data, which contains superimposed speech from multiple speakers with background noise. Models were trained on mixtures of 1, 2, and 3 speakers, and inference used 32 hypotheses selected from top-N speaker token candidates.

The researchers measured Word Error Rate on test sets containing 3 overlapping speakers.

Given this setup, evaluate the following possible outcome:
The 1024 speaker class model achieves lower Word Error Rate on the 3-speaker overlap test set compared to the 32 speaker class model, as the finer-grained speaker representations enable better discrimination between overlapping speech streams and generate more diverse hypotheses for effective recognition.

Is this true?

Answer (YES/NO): YES